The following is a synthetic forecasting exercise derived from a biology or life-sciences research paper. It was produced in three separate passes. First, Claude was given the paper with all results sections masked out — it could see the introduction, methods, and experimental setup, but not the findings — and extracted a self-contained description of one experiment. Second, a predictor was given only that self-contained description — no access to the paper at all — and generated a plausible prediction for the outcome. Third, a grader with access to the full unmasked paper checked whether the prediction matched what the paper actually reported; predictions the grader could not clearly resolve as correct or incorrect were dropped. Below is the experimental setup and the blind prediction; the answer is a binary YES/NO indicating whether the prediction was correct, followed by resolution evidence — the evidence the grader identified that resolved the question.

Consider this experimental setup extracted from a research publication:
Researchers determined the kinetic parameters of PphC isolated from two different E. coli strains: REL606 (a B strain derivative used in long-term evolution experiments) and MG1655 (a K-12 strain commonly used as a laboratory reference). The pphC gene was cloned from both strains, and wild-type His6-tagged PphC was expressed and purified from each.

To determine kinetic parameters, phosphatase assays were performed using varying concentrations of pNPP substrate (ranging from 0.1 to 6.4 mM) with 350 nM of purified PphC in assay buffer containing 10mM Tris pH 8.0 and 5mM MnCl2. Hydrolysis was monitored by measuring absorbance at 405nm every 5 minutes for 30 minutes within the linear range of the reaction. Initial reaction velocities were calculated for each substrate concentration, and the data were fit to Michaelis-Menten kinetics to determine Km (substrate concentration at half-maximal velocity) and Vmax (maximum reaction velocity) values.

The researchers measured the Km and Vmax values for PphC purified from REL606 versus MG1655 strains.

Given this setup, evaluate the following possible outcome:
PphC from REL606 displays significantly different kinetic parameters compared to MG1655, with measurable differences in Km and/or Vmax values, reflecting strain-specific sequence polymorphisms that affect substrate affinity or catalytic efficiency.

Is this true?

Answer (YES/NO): YES